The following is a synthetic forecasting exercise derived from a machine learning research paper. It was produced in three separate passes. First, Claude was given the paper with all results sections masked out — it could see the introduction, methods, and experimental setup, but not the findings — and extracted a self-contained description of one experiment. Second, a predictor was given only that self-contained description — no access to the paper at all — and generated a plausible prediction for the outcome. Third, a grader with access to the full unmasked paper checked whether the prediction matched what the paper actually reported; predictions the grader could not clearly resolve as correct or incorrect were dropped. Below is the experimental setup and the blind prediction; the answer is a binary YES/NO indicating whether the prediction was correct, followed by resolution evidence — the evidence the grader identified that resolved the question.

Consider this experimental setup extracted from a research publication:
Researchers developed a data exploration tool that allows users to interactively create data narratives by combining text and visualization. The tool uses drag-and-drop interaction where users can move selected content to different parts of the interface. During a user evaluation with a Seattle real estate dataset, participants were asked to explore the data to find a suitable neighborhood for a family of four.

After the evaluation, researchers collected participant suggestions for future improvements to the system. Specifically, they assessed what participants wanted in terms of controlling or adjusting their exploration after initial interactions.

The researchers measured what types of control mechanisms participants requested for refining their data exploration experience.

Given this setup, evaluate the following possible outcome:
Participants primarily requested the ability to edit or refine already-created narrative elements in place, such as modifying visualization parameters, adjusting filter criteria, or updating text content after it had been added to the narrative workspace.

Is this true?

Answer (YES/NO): YES